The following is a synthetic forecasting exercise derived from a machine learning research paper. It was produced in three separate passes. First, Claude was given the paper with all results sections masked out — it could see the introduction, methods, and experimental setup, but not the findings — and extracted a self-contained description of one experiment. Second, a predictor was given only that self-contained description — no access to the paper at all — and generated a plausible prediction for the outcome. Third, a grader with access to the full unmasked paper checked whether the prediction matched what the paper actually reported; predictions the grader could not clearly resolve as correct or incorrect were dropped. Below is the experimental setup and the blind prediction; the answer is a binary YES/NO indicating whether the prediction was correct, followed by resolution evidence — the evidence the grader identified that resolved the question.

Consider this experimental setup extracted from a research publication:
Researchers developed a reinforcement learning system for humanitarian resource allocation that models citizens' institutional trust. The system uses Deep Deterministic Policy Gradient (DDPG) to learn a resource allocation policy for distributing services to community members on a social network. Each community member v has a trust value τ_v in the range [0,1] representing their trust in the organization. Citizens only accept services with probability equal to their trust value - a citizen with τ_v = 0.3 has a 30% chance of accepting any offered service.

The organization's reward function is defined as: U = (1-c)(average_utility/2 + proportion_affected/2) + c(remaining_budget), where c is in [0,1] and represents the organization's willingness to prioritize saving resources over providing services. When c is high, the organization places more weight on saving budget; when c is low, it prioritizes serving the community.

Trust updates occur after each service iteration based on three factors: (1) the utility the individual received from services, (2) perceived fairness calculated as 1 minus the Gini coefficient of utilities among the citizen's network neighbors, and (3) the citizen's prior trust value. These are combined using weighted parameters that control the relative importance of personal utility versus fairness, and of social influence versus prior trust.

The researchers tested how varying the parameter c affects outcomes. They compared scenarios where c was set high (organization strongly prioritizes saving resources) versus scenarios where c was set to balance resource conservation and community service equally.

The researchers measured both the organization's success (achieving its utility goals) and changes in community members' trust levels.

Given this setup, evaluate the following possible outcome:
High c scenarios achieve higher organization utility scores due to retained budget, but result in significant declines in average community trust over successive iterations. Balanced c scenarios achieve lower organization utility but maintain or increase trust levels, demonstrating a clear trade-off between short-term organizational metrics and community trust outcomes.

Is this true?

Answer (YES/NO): NO